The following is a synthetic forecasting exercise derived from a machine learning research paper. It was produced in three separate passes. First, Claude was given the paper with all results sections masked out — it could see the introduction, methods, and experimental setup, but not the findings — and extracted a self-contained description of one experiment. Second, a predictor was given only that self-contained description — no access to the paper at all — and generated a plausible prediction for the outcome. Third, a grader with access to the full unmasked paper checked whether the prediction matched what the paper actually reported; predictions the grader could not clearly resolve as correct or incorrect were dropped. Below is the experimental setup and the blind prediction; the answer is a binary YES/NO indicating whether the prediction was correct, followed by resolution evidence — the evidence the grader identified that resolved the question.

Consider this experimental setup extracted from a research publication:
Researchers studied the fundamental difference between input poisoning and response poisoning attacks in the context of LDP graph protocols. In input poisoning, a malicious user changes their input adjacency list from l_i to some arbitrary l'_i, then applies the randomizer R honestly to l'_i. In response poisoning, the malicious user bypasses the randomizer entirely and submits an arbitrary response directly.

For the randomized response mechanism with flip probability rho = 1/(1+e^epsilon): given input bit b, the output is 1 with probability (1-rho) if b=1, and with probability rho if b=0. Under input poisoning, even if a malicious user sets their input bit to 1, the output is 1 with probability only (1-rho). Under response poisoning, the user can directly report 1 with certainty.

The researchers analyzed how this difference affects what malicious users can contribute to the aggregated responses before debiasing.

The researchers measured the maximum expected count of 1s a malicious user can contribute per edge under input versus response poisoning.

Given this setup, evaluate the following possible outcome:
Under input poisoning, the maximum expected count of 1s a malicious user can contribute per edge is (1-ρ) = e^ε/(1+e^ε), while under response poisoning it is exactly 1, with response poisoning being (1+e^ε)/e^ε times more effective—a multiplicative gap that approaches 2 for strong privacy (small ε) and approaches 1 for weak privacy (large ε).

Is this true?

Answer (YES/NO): NO